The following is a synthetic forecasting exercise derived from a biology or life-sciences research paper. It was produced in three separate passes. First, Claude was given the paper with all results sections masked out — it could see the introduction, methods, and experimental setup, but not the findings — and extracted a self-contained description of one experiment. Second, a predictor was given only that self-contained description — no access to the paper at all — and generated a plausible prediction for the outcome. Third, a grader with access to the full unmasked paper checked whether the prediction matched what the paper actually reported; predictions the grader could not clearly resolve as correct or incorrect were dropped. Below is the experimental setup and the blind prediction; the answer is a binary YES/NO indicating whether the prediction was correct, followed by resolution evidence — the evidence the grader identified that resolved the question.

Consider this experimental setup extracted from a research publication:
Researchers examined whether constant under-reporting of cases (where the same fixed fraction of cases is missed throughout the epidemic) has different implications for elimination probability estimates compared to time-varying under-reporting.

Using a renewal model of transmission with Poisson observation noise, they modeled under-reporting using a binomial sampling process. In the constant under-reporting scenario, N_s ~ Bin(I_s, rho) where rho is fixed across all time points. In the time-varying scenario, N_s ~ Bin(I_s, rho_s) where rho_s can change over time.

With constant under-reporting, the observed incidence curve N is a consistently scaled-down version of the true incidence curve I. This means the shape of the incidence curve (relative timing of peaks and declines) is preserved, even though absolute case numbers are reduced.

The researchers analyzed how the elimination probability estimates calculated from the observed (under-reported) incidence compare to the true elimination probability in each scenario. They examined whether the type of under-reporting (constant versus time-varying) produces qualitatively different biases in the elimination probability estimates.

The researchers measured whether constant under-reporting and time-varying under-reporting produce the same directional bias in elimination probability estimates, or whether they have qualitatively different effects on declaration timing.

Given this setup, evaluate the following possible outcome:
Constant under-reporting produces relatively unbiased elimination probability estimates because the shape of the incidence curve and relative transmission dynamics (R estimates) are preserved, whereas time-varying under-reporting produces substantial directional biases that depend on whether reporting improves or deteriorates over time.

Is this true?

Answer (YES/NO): NO